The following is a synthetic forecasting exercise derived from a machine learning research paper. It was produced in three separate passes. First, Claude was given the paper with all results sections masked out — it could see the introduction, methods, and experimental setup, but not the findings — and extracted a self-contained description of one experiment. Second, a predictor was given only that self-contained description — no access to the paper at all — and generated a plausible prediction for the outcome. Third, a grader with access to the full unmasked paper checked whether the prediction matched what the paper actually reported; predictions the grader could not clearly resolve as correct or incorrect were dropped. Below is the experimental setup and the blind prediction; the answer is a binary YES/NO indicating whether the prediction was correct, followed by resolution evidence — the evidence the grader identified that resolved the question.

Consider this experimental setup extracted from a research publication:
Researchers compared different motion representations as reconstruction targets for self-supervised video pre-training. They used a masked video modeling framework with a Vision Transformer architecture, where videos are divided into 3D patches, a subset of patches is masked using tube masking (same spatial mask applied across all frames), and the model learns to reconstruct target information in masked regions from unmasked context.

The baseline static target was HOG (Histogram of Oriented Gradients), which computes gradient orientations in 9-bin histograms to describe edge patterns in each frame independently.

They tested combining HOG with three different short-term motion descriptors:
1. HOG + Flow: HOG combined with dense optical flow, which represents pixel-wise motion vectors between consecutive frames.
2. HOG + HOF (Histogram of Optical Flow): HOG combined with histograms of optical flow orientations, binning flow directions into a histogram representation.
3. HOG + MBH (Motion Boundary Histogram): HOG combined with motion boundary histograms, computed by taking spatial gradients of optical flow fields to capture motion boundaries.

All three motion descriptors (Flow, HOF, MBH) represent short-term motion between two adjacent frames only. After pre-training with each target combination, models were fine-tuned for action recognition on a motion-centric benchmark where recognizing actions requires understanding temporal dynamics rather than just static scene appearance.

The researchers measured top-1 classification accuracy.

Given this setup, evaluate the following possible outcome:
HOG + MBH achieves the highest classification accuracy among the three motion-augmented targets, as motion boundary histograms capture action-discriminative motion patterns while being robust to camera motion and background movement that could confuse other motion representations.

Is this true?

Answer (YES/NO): YES